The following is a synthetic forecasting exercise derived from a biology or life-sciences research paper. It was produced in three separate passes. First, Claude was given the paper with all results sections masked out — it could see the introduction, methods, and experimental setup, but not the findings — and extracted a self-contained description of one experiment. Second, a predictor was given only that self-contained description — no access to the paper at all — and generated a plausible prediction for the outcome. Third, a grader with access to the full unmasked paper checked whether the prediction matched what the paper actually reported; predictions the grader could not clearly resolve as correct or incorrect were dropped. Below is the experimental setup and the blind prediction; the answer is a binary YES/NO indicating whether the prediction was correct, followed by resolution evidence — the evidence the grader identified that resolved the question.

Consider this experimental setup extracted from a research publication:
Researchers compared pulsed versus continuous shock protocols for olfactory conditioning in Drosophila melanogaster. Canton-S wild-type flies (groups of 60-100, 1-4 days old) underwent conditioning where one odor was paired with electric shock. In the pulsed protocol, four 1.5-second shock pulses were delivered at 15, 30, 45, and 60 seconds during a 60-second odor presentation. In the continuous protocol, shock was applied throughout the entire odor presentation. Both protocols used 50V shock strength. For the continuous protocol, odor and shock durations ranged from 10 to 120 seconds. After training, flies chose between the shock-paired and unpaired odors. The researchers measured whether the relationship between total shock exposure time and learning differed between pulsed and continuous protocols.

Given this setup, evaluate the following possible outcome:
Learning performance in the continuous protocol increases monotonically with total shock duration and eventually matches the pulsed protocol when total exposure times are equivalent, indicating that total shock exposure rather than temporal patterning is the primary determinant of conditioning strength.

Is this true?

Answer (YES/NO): NO